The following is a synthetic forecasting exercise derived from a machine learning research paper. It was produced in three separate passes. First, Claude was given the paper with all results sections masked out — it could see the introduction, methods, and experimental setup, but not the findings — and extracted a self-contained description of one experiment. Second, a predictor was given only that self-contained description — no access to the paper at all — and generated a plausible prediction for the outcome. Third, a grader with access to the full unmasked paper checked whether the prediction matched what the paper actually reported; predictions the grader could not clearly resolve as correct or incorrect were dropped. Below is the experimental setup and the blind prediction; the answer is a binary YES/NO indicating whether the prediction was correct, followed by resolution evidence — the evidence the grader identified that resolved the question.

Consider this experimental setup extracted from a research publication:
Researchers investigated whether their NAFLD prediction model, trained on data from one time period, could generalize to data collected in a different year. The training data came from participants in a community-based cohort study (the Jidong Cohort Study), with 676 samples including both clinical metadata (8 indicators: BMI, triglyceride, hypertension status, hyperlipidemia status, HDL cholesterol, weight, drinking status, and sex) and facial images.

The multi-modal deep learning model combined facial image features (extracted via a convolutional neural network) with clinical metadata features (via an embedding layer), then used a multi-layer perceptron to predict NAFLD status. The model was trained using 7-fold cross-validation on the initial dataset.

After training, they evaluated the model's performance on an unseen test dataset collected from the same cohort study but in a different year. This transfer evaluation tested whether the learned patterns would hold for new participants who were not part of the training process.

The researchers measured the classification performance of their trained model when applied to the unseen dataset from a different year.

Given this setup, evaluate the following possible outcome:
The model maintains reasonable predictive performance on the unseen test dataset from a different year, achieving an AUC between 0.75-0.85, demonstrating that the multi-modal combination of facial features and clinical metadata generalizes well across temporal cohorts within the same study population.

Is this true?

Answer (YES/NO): YES